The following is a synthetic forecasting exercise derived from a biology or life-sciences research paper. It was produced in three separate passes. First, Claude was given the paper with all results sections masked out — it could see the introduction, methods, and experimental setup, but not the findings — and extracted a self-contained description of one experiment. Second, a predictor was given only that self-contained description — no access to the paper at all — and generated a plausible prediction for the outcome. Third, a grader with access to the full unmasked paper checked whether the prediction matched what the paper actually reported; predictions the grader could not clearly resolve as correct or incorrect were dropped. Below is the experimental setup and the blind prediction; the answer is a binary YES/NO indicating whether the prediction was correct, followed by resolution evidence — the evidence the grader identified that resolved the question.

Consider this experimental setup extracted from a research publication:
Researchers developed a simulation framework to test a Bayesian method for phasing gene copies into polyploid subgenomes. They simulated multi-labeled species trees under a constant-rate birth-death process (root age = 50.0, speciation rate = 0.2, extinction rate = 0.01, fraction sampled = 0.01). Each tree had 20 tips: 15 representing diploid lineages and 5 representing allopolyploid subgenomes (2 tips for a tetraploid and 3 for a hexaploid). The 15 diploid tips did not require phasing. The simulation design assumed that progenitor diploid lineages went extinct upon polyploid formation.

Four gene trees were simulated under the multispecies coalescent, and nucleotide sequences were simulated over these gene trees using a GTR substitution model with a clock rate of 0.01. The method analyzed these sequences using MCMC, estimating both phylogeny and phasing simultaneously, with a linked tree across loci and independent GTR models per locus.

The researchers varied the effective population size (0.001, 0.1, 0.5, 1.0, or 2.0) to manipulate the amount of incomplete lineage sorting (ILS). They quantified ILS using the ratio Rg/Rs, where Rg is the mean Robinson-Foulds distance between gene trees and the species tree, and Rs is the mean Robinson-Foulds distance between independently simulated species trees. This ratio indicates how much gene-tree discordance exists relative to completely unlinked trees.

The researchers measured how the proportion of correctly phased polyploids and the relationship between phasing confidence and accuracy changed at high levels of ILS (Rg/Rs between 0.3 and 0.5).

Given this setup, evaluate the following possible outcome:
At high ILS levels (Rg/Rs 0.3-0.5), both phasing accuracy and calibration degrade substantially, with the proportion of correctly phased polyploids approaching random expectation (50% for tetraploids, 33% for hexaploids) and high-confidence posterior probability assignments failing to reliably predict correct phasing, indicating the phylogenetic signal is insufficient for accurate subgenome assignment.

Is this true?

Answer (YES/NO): NO